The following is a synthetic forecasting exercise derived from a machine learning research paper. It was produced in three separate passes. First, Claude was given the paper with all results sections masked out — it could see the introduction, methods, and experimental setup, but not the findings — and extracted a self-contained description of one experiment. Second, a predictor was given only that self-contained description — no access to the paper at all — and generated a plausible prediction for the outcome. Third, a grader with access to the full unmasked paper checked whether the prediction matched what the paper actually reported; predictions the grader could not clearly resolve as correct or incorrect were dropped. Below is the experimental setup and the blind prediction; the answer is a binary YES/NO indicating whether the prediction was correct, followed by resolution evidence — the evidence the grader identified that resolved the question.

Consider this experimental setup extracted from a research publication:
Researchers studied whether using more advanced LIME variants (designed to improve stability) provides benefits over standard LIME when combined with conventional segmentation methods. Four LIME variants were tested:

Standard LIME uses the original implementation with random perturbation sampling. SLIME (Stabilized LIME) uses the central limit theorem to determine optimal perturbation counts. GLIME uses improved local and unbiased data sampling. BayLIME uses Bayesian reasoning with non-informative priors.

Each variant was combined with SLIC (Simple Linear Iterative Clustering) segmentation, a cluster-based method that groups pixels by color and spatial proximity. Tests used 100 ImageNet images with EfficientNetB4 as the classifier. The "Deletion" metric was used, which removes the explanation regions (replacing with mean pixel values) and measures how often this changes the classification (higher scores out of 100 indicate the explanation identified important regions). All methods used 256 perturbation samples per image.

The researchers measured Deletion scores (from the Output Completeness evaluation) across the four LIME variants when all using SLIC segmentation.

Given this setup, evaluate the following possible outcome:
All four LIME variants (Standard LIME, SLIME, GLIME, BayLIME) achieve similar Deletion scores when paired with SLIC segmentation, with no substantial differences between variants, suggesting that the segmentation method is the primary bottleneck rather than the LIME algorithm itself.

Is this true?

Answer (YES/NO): YES